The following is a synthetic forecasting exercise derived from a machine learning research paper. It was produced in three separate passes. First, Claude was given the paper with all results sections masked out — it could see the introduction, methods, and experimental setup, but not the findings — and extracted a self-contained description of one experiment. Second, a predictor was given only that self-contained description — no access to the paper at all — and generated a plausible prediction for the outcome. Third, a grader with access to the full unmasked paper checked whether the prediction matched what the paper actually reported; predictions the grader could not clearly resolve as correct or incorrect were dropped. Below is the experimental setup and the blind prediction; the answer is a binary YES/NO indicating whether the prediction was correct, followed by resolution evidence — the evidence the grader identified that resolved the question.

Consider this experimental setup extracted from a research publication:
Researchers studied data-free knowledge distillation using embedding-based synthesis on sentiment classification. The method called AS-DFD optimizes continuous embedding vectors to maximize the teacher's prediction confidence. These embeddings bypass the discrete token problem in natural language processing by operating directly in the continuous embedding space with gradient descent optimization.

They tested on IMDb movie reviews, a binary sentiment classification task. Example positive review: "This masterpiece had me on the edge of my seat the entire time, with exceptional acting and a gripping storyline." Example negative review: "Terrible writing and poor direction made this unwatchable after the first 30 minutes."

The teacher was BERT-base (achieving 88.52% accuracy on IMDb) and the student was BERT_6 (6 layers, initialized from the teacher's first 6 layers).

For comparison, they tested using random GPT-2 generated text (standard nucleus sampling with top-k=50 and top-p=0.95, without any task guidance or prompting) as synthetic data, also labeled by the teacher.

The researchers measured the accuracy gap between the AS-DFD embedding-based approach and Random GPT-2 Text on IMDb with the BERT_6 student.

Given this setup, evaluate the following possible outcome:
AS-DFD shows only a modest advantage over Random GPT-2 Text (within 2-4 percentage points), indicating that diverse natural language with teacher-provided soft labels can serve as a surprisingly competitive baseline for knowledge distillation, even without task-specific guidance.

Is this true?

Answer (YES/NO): YES